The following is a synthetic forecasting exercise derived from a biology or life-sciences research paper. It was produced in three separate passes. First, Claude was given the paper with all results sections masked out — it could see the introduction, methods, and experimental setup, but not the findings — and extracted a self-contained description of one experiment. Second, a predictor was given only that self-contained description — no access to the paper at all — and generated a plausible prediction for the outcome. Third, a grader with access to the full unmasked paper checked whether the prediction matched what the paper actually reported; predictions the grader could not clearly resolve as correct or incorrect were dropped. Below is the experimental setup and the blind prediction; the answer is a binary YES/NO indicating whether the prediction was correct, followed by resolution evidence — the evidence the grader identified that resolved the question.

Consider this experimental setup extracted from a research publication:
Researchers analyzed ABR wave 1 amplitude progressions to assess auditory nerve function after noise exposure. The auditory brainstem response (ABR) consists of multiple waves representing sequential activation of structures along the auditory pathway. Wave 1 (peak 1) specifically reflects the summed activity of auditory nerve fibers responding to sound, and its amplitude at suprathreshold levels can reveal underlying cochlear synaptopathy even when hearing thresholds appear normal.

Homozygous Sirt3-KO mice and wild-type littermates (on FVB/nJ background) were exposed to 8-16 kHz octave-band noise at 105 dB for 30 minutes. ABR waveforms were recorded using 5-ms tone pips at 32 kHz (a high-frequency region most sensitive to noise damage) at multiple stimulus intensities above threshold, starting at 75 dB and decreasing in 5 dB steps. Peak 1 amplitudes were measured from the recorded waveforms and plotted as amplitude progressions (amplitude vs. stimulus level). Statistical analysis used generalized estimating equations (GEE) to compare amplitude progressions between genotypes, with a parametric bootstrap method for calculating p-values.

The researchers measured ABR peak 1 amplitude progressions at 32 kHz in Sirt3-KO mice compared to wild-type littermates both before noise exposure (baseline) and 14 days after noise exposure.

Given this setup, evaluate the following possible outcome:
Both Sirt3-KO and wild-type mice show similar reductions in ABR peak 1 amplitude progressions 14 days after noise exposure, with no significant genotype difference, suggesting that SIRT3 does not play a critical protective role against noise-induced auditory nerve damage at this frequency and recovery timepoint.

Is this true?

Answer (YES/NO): NO